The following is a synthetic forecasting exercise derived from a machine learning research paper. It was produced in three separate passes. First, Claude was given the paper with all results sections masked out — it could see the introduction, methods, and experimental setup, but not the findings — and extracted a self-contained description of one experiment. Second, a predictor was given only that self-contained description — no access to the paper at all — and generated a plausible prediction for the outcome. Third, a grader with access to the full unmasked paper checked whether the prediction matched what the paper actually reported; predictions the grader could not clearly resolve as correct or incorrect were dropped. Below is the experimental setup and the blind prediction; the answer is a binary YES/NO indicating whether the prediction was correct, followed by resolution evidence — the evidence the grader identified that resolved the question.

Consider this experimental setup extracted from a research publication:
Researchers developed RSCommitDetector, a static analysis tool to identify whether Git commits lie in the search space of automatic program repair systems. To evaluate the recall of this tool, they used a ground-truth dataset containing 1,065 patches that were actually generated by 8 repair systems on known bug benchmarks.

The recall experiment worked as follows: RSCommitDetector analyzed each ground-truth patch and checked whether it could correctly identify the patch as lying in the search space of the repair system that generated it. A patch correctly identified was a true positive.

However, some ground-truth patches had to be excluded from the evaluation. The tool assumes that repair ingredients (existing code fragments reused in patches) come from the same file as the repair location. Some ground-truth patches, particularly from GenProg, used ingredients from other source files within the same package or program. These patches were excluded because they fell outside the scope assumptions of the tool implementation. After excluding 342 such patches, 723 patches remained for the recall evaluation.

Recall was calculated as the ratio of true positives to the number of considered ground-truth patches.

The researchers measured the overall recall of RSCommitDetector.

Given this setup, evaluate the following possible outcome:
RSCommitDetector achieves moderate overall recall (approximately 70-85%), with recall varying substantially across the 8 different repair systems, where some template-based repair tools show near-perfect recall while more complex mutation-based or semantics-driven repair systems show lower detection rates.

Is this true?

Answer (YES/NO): NO